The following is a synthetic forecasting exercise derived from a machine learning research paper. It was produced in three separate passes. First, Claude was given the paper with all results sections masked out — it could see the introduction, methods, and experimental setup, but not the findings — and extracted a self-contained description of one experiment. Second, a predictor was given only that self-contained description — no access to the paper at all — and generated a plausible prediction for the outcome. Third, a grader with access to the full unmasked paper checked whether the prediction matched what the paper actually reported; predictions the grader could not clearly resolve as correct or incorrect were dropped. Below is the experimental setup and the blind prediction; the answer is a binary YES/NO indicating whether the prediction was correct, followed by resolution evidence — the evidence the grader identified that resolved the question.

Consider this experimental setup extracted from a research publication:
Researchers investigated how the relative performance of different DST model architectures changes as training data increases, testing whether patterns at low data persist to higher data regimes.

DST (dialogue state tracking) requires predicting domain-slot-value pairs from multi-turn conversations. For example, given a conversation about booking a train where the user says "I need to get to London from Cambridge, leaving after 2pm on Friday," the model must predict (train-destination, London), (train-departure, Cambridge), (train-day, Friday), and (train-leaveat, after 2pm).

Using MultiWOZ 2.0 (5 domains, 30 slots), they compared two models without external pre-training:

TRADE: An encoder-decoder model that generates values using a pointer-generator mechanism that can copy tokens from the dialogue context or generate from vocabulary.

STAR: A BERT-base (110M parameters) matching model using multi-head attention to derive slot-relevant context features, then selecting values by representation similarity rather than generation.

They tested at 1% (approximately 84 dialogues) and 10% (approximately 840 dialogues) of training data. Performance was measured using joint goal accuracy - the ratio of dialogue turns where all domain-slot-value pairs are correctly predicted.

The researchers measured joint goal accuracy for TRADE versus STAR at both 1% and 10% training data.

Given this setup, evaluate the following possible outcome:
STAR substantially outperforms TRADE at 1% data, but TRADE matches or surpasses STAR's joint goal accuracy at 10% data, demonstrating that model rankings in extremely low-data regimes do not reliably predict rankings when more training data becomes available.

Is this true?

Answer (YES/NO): NO